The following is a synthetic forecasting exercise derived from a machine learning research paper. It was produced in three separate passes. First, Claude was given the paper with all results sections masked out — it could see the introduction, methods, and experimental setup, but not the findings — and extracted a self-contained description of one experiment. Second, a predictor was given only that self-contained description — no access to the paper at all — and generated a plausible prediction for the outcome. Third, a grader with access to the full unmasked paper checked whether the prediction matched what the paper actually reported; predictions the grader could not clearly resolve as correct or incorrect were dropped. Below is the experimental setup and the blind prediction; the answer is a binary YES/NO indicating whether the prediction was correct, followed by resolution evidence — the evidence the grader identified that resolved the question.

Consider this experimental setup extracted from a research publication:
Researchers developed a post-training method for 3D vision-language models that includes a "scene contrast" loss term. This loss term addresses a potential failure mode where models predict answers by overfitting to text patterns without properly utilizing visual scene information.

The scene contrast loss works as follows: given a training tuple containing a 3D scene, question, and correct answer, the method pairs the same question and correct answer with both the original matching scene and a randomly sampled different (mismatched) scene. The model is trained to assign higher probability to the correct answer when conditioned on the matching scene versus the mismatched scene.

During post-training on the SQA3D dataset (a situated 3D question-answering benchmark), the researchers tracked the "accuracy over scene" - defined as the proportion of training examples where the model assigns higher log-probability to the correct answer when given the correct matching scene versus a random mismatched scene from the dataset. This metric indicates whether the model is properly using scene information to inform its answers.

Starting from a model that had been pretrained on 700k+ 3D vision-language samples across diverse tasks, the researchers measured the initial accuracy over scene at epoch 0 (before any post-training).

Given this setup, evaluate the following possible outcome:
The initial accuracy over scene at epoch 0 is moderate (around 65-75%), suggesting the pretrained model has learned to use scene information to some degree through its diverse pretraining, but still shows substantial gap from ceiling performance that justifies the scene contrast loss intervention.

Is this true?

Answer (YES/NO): NO